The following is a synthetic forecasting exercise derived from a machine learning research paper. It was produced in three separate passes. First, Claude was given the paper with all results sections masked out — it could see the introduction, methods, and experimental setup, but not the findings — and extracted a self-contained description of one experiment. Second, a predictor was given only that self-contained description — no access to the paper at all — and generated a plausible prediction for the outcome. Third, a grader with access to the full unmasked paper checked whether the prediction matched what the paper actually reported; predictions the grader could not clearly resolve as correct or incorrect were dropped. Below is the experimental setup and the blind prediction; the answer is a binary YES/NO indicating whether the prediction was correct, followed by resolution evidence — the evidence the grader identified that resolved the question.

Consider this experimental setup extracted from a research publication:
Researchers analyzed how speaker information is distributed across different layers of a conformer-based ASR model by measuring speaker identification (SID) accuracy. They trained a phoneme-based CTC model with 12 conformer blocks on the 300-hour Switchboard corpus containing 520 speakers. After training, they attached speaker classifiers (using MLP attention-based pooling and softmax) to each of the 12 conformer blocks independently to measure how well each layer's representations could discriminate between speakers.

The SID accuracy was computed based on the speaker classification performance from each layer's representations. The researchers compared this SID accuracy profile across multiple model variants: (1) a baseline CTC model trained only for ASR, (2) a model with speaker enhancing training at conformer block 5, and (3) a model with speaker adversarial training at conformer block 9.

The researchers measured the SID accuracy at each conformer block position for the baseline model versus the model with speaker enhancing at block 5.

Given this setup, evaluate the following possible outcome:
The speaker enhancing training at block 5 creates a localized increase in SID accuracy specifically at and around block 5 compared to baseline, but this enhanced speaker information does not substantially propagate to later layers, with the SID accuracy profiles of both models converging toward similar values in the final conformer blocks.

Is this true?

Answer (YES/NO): NO